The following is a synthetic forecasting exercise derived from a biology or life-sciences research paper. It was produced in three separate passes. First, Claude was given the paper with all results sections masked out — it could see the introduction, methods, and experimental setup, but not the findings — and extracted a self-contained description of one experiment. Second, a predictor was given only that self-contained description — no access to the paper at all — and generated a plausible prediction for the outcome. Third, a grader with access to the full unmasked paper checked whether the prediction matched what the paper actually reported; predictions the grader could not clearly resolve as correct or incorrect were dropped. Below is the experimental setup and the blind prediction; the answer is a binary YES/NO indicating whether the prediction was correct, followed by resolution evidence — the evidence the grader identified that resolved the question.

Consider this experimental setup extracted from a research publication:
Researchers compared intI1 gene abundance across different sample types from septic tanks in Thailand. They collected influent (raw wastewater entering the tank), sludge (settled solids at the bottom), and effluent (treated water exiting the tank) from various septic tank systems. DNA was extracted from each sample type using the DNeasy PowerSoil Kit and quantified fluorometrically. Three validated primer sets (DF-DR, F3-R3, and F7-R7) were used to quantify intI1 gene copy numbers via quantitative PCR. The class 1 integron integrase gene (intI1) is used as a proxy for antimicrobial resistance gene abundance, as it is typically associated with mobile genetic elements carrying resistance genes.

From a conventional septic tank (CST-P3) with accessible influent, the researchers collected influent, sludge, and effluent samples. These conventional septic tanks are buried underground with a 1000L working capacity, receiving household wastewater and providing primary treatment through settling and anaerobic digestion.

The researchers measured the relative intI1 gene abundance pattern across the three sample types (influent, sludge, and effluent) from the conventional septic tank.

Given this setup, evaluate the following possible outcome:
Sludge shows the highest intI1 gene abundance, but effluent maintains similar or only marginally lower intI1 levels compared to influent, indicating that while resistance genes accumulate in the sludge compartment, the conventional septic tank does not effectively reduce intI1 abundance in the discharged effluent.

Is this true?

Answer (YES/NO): NO